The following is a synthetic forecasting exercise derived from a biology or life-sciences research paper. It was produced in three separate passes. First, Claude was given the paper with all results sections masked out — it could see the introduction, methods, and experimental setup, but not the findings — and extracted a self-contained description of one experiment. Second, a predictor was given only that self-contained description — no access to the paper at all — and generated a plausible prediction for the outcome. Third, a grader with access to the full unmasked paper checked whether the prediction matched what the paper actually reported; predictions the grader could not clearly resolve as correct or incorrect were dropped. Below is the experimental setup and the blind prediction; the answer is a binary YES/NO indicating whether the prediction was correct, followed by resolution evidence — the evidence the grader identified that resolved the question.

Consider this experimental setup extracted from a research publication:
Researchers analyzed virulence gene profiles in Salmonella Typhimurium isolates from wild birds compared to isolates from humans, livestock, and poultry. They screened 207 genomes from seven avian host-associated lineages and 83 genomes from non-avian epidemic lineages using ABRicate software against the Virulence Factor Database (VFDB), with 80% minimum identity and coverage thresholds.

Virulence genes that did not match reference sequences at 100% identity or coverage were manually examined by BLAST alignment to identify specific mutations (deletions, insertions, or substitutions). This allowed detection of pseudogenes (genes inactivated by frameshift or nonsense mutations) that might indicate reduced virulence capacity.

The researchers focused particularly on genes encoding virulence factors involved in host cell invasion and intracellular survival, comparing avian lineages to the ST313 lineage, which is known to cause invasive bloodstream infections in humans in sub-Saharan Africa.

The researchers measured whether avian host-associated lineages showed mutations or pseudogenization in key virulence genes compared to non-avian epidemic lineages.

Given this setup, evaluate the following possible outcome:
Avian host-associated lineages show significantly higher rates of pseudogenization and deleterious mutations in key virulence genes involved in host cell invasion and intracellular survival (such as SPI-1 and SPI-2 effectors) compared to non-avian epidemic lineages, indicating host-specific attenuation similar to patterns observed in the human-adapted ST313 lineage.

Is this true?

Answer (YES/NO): YES